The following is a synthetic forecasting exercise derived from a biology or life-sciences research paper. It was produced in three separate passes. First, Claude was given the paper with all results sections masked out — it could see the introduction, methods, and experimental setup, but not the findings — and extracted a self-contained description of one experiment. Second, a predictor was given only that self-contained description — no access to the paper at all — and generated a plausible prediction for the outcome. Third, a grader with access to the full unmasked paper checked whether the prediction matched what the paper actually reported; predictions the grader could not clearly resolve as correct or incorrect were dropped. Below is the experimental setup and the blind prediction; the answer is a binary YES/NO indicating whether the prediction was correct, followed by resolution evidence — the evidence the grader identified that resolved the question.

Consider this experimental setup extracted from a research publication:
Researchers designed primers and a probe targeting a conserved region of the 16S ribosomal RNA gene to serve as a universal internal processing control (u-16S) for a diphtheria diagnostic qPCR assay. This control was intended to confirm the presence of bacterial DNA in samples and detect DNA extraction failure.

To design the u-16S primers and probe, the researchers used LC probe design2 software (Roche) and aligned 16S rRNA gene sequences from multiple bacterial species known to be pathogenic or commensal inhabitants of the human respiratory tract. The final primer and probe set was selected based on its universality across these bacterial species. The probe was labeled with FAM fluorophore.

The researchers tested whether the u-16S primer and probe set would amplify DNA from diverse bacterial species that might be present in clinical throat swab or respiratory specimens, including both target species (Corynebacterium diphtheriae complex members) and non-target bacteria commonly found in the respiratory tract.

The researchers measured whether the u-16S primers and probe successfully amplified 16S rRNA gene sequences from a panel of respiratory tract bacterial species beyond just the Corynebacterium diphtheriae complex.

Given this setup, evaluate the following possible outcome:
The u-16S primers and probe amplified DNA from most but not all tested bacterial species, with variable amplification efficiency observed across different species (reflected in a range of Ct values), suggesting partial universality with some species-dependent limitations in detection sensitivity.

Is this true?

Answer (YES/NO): NO